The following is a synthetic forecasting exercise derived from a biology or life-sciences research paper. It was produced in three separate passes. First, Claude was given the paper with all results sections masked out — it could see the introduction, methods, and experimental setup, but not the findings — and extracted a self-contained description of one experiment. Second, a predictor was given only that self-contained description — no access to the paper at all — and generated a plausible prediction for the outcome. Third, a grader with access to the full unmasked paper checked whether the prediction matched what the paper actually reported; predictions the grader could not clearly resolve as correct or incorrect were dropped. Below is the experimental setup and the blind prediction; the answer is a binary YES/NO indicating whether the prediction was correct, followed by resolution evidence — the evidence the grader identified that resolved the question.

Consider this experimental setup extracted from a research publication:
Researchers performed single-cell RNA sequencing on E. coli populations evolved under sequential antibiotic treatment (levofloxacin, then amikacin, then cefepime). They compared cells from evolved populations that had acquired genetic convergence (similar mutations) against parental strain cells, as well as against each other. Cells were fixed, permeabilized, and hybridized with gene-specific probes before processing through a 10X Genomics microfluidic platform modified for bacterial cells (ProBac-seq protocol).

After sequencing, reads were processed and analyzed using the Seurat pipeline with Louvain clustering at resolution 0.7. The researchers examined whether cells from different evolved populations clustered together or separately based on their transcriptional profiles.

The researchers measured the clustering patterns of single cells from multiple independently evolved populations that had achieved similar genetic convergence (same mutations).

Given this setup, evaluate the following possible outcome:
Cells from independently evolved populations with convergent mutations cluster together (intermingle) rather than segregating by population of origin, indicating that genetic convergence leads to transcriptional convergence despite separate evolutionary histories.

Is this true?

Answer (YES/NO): NO